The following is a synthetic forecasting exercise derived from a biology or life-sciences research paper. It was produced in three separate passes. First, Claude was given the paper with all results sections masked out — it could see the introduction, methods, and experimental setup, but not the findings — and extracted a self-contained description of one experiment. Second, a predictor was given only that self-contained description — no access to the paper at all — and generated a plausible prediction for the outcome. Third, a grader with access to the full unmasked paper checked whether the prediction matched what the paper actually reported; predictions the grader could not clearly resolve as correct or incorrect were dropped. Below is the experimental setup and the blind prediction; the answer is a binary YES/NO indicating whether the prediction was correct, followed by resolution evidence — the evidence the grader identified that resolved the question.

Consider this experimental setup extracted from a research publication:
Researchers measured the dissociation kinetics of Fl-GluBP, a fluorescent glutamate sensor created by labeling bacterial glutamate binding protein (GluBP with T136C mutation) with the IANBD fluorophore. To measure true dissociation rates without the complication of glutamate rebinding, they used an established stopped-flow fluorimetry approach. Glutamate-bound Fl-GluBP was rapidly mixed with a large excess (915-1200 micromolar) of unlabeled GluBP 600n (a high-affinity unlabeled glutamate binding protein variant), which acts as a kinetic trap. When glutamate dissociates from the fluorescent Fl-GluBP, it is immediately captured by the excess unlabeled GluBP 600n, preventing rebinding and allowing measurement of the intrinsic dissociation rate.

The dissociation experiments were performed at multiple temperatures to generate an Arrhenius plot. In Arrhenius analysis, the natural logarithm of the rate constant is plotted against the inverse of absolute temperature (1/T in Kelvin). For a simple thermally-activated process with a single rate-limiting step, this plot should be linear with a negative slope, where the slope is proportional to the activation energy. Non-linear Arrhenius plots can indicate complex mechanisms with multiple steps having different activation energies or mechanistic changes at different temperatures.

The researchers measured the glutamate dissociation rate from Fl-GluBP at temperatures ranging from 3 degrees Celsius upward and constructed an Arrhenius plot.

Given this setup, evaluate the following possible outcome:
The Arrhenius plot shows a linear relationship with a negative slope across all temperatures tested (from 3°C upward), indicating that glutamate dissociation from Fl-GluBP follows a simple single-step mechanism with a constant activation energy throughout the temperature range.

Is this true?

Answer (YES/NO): YES